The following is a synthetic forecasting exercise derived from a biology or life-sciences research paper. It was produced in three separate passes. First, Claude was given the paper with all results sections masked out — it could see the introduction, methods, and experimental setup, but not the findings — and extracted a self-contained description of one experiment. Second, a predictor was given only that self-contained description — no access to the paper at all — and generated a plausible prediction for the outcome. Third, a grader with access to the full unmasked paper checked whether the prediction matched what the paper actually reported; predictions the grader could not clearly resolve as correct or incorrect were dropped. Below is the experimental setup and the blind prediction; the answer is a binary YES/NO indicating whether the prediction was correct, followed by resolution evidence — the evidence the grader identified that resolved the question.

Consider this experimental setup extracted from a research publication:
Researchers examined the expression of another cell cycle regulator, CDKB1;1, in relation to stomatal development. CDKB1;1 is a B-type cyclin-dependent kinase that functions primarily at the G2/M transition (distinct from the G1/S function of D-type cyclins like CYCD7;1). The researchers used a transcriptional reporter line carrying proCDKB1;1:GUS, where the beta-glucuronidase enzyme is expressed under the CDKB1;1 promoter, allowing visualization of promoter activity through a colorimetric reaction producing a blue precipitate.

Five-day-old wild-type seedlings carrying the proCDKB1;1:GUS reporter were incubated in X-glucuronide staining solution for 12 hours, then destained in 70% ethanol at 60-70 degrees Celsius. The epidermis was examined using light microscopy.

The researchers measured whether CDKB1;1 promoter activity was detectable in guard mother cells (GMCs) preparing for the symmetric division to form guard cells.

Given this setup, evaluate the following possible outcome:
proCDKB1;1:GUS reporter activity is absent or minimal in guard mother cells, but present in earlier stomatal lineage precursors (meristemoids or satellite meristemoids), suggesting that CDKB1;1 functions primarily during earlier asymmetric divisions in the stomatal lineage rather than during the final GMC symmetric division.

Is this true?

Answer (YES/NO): NO